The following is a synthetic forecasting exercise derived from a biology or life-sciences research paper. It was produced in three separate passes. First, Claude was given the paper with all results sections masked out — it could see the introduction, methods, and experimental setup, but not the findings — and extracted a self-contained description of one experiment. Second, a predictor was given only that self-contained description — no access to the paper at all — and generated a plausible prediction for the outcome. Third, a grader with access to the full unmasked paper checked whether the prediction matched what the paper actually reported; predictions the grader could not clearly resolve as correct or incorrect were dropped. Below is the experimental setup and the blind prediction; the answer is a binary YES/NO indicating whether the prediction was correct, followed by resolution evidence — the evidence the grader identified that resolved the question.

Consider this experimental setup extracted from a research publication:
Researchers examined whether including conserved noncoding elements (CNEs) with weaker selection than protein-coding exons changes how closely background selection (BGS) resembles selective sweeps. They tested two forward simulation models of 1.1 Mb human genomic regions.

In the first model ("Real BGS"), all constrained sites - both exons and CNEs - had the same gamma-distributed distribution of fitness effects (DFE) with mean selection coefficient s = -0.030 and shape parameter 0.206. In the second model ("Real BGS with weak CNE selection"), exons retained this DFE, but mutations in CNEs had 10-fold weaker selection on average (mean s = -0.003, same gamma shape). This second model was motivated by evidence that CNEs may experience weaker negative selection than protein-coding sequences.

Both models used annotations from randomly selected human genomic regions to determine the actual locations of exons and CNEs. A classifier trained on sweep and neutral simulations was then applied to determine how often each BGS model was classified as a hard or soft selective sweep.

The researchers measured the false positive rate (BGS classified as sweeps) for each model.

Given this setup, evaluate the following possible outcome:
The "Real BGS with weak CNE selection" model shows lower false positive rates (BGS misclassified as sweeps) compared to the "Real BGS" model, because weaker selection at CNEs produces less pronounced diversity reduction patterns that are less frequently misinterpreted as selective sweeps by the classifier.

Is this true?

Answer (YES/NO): NO